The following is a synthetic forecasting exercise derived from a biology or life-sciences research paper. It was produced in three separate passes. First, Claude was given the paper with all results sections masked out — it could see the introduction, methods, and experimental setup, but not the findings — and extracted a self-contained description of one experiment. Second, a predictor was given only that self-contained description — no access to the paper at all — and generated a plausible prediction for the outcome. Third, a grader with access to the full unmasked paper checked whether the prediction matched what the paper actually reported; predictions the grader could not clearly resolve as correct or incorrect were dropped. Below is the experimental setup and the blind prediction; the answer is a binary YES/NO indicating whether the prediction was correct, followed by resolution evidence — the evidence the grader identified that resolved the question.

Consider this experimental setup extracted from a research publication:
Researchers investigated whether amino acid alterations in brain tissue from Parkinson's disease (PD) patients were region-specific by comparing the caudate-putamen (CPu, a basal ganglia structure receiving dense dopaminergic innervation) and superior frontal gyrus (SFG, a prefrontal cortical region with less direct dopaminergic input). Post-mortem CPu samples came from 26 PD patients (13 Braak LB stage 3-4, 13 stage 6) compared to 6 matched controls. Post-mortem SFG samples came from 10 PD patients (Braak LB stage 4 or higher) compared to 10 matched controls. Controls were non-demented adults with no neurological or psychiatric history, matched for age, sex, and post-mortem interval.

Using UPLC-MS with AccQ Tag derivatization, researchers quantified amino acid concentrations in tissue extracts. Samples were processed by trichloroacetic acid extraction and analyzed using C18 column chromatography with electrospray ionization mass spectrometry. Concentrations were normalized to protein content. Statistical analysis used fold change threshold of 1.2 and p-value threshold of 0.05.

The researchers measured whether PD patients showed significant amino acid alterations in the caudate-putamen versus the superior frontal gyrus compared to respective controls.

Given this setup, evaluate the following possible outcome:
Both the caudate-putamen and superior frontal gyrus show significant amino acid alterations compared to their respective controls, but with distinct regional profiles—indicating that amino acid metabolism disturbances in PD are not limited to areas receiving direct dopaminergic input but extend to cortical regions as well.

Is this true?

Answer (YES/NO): NO